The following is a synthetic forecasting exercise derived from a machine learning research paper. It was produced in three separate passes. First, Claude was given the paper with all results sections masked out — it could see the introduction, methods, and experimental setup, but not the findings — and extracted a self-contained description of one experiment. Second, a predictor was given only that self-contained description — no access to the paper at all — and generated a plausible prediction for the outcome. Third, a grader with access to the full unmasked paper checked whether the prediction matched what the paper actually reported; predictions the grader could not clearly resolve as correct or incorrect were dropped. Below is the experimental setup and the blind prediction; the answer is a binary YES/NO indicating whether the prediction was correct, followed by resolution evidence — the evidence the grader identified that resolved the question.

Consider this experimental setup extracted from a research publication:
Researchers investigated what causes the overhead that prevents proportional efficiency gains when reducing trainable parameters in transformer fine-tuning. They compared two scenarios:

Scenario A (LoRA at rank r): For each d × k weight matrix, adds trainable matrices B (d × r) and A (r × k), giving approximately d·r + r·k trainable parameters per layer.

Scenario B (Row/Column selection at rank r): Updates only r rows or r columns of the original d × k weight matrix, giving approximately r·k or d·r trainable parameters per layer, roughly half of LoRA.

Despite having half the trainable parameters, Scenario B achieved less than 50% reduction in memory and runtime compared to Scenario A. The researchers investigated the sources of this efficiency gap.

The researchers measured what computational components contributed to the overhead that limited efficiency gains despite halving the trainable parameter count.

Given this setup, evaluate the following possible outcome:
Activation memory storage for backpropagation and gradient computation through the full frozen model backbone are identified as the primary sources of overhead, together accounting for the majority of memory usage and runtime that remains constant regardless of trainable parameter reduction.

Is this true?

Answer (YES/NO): NO